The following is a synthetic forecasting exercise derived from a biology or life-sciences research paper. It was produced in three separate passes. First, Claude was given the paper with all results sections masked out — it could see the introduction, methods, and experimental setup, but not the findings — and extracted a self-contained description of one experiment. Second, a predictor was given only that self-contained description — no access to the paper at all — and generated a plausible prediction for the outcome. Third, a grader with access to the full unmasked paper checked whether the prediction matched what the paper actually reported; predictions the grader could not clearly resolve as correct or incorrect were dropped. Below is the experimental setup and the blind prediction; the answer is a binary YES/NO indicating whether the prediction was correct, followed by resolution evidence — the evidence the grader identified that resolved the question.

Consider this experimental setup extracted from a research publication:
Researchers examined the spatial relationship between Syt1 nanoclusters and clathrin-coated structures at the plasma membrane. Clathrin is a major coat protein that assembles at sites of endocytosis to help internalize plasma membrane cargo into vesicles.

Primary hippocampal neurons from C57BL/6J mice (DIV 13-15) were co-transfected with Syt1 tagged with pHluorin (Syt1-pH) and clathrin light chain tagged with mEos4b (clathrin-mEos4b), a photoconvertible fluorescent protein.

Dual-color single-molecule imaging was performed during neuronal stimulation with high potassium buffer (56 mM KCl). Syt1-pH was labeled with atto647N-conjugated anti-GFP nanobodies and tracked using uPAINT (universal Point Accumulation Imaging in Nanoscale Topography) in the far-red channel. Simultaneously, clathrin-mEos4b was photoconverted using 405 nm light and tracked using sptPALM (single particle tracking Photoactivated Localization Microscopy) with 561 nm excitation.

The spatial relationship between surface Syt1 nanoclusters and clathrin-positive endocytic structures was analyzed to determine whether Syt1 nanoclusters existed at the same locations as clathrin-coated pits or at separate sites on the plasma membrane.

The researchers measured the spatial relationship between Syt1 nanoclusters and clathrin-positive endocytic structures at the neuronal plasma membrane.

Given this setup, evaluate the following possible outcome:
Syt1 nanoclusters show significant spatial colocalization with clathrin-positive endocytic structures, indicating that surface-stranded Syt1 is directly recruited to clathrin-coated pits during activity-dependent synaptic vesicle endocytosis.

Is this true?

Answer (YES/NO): NO